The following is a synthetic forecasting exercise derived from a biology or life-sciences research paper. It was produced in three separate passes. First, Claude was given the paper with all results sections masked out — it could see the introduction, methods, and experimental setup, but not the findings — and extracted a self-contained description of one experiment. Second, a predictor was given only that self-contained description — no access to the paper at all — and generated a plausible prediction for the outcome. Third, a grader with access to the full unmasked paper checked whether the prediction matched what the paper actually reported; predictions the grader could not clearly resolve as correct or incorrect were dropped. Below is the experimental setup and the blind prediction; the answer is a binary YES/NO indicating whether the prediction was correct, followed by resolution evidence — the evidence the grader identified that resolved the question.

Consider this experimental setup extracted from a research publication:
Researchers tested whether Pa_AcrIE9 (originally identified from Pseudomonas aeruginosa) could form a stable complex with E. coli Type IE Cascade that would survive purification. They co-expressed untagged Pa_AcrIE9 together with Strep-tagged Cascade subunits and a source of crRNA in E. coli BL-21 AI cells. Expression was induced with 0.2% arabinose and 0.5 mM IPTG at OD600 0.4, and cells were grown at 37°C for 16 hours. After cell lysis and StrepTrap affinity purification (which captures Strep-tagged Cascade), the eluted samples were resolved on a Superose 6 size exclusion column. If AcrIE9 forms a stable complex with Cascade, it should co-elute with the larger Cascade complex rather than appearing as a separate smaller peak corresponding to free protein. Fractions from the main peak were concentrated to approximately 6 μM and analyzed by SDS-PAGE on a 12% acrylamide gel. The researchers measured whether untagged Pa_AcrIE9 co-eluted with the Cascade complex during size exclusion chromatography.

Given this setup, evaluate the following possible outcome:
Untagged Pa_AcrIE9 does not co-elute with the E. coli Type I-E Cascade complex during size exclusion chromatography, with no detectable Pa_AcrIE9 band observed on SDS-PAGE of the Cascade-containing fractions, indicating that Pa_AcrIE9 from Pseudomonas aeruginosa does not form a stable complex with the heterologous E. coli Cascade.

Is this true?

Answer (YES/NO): NO